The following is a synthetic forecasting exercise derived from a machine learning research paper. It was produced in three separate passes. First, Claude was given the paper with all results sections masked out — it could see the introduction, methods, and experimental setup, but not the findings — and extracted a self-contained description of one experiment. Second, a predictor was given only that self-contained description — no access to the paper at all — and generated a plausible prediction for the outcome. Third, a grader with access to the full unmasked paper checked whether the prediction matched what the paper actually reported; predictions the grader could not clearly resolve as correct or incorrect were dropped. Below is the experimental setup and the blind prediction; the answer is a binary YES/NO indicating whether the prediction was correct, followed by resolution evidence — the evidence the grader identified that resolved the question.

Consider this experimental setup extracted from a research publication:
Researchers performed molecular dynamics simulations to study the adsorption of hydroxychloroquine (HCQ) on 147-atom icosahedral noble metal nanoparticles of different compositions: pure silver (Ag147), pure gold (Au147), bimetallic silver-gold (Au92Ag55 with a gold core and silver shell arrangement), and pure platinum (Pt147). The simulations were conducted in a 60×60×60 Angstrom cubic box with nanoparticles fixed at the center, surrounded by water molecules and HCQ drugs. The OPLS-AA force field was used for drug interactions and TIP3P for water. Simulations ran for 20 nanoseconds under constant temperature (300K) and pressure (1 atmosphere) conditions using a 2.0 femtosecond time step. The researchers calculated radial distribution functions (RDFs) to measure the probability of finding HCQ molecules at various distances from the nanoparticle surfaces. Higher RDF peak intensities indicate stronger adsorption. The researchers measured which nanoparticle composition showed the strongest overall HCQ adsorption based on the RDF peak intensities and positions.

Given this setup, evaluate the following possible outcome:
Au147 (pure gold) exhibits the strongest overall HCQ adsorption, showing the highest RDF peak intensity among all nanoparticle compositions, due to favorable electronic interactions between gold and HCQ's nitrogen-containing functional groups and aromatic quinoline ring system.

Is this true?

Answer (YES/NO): NO